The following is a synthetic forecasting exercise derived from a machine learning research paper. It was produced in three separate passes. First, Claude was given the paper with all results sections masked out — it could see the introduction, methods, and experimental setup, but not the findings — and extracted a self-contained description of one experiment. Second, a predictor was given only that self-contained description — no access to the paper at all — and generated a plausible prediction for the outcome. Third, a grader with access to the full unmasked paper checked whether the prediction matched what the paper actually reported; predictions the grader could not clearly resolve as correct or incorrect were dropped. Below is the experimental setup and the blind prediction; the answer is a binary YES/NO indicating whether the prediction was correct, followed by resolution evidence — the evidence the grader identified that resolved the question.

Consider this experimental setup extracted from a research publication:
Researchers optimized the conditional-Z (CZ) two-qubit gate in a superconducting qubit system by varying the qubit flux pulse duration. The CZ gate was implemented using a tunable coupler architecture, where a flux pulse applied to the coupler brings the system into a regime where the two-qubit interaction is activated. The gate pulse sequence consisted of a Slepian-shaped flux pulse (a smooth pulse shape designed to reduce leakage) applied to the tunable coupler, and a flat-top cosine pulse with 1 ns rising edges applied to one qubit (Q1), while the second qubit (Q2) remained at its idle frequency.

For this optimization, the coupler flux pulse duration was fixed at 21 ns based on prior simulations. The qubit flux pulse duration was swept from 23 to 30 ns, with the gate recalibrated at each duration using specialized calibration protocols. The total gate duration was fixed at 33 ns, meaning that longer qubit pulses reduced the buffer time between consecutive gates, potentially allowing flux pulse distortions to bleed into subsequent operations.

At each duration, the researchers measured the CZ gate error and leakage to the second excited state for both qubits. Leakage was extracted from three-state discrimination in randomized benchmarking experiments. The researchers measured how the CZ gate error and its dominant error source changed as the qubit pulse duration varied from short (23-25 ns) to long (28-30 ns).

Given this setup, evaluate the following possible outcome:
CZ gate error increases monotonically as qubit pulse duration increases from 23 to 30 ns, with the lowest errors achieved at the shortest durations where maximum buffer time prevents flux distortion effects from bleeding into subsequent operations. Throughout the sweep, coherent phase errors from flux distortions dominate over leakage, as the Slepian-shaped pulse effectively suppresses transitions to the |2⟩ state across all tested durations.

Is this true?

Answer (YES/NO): NO